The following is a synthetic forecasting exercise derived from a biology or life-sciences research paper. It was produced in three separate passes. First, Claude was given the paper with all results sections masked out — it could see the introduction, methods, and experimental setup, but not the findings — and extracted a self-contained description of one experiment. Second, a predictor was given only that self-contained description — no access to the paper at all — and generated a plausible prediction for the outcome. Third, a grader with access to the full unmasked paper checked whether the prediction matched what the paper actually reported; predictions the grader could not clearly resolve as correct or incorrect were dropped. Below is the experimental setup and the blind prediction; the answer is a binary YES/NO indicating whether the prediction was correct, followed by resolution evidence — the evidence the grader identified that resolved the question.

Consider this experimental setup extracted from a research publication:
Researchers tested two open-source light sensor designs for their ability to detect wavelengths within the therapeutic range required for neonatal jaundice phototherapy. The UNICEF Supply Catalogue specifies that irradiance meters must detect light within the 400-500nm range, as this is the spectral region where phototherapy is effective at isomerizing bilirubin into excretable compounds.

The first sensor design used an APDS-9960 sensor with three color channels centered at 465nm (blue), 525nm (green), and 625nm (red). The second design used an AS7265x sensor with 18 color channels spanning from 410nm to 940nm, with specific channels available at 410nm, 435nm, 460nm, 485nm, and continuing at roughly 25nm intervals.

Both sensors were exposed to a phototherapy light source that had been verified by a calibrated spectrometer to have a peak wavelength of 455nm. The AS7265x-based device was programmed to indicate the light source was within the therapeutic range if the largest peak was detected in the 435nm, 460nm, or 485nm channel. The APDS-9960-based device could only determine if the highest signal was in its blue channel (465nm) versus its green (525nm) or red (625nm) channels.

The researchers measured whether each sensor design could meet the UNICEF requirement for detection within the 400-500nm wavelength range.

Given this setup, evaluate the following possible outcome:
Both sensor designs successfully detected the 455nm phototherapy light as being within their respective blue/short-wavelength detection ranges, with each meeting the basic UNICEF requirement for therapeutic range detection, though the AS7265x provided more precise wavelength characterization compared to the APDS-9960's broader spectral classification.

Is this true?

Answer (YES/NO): NO